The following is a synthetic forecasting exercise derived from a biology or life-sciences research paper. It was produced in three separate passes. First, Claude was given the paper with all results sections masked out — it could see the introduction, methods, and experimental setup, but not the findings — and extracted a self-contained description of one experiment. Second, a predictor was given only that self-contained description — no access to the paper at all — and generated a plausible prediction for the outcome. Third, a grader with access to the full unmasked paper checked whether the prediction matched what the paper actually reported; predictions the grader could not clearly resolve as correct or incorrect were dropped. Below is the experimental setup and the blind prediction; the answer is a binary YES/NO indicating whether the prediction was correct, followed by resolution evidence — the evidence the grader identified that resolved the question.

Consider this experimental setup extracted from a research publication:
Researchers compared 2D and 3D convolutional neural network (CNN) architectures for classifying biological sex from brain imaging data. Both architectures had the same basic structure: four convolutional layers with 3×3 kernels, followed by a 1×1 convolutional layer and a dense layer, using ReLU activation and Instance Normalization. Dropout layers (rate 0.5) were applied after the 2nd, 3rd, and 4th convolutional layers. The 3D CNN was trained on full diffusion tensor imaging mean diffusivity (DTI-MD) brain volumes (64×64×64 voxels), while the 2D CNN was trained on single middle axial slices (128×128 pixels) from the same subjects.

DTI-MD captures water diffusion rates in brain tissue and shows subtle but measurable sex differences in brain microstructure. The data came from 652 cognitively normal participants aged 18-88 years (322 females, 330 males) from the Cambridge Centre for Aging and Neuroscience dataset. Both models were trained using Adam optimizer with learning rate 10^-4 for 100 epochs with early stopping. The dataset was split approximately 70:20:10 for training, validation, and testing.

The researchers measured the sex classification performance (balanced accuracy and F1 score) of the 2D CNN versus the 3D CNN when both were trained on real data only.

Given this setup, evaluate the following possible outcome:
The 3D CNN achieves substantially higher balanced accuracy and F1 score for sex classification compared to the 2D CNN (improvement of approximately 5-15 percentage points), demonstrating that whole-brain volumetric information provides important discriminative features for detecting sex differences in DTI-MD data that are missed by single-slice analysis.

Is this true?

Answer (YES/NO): NO